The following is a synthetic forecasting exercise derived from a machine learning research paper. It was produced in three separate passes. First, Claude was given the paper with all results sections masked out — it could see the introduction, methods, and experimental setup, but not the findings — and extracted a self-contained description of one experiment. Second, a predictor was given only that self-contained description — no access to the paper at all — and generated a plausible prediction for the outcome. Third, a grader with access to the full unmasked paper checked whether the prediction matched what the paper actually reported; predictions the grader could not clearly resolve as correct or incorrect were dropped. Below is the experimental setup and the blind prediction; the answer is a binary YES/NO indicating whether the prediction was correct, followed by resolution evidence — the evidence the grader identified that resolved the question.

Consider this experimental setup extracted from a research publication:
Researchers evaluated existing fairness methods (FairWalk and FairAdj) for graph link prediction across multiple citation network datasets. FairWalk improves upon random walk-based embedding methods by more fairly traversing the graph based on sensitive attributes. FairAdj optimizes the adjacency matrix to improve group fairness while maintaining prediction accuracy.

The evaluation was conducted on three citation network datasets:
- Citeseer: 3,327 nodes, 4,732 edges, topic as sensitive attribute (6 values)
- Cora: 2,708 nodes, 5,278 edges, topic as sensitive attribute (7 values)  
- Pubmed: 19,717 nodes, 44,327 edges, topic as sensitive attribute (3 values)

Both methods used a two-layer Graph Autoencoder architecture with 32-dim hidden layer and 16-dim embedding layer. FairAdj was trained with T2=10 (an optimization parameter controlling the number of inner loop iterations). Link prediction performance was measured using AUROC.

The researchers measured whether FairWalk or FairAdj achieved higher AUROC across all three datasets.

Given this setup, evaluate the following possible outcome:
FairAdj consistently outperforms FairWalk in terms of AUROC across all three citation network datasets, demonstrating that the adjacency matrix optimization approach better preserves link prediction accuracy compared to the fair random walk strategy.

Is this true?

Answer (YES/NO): NO